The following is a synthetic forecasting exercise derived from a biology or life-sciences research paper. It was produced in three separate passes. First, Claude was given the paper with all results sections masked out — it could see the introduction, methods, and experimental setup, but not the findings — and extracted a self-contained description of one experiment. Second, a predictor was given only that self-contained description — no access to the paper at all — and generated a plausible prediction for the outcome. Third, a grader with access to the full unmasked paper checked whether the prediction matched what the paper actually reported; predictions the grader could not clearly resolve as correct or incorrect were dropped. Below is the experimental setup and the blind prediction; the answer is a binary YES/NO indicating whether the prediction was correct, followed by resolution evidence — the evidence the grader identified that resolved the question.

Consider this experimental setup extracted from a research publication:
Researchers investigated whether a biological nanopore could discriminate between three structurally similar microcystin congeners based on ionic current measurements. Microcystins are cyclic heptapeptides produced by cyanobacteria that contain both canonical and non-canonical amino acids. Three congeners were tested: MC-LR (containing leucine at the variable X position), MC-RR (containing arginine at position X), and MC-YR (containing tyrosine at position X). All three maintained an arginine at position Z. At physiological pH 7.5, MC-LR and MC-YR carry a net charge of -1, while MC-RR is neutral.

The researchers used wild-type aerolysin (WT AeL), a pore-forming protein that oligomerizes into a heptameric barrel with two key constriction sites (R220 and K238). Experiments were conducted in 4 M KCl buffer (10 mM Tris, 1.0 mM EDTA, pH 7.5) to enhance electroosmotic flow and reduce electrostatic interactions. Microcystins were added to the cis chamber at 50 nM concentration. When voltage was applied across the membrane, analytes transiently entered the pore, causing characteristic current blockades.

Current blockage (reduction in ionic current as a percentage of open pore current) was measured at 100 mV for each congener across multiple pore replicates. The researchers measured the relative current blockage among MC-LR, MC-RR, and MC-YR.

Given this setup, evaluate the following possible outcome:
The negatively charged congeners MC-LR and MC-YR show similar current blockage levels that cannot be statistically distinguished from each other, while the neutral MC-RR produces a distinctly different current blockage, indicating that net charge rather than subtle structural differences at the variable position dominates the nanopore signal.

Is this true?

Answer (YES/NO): NO